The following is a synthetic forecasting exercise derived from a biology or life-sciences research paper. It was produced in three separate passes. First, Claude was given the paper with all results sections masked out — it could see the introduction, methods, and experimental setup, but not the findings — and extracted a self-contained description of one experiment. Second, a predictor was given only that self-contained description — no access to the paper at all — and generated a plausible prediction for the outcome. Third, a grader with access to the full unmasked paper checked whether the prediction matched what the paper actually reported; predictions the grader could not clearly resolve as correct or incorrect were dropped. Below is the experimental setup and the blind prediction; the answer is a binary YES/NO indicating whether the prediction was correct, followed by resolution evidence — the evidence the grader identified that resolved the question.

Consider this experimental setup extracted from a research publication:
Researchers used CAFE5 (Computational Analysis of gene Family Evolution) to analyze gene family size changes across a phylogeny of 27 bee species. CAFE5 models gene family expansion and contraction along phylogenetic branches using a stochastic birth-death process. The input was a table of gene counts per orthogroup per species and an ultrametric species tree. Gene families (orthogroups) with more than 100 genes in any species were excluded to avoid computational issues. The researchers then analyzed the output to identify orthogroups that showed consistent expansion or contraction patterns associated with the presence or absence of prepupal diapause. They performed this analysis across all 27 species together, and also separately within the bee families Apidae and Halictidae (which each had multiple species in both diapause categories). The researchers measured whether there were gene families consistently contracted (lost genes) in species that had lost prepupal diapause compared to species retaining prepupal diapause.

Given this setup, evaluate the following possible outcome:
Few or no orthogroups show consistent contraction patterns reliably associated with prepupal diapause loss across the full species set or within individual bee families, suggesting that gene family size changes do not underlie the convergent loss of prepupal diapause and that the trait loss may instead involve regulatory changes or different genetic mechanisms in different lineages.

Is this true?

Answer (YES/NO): NO